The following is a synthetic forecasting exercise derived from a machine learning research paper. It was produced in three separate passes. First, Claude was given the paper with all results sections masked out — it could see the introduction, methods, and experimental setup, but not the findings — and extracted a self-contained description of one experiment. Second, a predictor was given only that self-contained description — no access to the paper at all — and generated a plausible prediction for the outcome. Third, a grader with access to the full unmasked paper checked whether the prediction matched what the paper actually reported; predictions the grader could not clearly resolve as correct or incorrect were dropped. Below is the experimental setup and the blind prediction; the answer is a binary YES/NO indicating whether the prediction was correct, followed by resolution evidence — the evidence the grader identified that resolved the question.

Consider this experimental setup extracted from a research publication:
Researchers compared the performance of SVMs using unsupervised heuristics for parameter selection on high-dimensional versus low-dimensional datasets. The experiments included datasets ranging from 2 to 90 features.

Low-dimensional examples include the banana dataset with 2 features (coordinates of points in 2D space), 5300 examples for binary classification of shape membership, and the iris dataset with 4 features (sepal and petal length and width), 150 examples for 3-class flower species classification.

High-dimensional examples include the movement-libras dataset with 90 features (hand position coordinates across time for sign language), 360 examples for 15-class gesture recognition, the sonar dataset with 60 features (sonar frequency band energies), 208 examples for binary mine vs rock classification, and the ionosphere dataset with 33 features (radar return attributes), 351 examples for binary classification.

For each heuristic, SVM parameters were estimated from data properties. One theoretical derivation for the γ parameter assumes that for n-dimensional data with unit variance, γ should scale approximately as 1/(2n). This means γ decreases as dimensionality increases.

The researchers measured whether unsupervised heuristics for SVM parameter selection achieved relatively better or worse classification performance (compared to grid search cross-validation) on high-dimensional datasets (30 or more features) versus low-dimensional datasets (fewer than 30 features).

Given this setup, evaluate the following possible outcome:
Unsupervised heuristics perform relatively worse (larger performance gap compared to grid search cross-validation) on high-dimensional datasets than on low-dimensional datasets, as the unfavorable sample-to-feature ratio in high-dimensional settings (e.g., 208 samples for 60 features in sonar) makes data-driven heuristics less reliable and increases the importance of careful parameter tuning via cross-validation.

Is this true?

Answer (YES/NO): NO